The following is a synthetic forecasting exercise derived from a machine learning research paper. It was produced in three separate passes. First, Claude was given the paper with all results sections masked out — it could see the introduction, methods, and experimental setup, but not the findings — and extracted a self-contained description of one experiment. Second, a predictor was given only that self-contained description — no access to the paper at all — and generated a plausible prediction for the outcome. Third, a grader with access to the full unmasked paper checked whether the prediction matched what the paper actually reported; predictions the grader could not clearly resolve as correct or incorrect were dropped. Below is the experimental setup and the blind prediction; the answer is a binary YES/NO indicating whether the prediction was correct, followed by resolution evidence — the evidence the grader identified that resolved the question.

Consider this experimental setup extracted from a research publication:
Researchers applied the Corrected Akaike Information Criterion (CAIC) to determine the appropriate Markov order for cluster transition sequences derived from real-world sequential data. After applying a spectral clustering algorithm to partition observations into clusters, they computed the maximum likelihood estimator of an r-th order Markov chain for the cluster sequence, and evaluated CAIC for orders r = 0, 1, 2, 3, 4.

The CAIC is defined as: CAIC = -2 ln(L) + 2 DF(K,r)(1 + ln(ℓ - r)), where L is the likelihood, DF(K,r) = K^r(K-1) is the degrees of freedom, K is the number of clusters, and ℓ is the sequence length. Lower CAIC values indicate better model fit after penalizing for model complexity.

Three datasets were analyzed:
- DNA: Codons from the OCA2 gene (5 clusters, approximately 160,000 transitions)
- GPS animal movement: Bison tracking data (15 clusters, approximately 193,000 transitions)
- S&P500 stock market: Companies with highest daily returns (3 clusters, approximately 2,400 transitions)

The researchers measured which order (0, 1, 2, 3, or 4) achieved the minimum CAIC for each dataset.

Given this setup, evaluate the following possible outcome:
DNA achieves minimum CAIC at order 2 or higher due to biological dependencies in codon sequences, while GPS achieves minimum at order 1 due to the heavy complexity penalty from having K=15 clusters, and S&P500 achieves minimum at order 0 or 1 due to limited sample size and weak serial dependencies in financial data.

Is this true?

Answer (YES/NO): NO